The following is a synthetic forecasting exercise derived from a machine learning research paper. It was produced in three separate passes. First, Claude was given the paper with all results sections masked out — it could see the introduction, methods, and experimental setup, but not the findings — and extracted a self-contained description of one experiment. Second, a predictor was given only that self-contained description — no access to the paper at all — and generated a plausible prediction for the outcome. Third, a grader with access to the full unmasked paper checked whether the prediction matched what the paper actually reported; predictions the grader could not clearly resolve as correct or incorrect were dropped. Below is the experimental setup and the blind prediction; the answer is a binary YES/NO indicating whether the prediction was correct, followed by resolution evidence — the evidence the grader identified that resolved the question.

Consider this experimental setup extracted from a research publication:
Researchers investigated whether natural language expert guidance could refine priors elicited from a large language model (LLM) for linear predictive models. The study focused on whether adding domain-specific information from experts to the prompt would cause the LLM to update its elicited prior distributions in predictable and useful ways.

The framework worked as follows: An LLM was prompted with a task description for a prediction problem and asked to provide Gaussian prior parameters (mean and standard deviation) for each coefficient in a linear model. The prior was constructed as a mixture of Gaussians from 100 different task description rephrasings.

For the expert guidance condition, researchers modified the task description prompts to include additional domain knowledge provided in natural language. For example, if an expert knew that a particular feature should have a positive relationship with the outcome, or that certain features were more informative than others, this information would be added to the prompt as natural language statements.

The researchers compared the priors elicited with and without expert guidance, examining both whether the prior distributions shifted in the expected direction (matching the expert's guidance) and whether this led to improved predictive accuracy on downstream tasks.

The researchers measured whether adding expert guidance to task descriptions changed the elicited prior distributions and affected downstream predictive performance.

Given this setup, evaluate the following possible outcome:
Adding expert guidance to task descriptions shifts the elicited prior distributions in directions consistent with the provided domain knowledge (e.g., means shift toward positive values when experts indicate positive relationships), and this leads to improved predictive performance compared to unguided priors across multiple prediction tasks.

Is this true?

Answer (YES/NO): NO